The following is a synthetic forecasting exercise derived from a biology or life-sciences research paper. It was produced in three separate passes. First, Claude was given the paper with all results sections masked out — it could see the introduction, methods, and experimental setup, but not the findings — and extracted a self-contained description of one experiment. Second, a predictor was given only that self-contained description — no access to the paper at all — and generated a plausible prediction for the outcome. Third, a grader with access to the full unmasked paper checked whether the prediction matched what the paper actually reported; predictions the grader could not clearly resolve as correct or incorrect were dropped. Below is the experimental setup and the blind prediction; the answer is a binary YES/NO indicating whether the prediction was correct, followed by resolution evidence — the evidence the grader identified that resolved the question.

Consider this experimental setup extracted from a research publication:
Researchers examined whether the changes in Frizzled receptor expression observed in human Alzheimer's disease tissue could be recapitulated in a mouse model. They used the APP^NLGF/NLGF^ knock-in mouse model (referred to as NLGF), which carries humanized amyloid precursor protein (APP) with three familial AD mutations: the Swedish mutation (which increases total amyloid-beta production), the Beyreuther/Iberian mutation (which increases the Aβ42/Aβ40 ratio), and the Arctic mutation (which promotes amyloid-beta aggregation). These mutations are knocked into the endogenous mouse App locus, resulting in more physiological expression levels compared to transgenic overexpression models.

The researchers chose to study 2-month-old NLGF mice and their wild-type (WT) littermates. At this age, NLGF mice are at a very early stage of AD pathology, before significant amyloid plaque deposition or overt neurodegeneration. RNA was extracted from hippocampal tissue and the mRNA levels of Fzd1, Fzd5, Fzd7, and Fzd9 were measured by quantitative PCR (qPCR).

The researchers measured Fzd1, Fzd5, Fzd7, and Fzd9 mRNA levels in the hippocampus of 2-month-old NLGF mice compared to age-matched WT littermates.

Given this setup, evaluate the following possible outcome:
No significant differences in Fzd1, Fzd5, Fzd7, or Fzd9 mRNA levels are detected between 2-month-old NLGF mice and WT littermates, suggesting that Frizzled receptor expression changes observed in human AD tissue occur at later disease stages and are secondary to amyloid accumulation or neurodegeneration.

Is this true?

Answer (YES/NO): NO